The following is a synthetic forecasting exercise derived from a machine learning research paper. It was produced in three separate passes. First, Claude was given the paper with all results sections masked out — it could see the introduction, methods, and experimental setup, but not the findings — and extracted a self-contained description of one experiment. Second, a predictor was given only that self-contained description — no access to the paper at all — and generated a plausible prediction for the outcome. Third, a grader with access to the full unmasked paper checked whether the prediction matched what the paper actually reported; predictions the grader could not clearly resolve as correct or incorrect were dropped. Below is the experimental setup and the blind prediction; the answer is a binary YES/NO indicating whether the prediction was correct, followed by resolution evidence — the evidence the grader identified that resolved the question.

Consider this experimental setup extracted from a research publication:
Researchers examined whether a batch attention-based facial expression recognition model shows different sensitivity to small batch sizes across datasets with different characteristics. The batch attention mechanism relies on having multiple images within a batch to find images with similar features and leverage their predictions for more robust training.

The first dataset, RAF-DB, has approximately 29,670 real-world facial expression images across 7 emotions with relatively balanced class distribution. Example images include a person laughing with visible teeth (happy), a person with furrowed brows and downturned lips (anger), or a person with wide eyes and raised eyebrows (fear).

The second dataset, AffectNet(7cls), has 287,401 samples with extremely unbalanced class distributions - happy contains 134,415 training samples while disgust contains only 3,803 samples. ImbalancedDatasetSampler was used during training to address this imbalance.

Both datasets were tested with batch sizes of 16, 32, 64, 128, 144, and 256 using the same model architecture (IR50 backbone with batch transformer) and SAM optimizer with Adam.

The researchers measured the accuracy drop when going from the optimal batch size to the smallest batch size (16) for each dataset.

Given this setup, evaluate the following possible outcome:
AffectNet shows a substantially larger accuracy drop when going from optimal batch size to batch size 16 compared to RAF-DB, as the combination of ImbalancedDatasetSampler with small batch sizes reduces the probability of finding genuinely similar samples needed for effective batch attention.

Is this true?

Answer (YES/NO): NO